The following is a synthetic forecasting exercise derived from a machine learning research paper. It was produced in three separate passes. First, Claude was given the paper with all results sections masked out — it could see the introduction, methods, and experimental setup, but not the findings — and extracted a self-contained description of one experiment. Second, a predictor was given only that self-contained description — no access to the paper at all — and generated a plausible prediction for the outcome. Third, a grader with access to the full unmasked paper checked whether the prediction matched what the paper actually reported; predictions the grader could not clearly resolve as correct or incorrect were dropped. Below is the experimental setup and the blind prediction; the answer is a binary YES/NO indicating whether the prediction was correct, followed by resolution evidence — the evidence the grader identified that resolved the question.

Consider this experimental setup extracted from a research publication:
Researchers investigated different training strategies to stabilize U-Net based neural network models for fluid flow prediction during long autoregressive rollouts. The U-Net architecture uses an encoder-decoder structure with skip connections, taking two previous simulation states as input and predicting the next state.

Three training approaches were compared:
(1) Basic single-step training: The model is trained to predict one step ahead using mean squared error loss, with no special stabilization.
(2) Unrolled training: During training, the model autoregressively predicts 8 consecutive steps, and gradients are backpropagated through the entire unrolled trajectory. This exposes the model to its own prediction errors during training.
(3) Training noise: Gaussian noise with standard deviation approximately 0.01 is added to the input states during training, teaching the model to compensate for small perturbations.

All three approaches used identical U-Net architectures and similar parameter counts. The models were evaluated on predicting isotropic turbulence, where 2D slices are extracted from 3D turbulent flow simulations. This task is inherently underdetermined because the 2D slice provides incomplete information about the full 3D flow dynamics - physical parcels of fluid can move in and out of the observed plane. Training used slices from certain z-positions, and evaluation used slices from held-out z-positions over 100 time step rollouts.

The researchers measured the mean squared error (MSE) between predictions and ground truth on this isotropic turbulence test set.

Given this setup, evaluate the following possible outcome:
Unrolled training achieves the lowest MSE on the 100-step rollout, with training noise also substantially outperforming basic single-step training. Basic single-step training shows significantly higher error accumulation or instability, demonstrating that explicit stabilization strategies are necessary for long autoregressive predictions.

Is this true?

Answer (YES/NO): NO